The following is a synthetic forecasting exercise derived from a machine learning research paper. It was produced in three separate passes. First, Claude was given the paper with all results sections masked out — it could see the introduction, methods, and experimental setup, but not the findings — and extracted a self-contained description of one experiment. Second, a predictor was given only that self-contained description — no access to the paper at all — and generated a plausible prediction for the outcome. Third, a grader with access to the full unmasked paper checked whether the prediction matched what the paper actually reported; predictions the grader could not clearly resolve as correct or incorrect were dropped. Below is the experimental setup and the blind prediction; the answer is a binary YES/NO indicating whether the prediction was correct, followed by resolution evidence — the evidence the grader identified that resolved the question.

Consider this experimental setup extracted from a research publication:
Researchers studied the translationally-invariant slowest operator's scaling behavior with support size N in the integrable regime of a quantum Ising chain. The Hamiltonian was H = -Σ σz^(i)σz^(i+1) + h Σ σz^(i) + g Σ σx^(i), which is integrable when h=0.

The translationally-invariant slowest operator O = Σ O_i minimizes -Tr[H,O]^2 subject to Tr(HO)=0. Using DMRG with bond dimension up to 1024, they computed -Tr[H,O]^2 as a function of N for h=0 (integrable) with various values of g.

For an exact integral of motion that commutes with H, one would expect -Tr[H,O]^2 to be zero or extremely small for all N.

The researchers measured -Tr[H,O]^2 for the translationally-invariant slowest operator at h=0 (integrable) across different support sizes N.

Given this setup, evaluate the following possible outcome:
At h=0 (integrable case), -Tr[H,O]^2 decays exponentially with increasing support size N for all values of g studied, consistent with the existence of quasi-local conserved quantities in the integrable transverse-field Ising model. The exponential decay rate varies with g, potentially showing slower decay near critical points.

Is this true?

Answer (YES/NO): NO